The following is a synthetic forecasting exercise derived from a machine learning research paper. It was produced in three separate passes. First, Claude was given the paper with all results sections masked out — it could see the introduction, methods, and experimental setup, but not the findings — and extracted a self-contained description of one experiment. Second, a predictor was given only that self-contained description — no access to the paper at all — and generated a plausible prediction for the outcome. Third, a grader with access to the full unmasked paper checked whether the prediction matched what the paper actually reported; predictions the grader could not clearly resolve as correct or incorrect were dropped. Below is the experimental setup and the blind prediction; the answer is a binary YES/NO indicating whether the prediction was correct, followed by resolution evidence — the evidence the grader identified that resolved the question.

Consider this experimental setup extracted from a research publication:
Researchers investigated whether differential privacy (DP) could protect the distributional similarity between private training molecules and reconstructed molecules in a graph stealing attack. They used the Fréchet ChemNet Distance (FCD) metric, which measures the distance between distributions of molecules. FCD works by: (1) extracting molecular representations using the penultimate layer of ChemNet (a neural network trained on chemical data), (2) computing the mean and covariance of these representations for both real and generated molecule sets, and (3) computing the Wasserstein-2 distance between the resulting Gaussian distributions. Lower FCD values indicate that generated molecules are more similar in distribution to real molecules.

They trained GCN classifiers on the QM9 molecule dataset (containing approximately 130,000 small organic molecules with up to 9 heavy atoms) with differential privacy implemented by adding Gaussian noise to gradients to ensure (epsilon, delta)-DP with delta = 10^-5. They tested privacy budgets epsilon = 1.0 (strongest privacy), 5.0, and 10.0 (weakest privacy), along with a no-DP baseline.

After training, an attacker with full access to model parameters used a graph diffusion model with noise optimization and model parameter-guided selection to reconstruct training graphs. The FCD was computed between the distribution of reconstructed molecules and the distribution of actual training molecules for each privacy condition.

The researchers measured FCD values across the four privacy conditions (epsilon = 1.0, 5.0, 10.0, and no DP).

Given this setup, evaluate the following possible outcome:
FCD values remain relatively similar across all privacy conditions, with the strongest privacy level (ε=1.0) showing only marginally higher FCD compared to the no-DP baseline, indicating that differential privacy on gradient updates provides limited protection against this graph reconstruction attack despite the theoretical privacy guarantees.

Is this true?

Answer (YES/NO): YES